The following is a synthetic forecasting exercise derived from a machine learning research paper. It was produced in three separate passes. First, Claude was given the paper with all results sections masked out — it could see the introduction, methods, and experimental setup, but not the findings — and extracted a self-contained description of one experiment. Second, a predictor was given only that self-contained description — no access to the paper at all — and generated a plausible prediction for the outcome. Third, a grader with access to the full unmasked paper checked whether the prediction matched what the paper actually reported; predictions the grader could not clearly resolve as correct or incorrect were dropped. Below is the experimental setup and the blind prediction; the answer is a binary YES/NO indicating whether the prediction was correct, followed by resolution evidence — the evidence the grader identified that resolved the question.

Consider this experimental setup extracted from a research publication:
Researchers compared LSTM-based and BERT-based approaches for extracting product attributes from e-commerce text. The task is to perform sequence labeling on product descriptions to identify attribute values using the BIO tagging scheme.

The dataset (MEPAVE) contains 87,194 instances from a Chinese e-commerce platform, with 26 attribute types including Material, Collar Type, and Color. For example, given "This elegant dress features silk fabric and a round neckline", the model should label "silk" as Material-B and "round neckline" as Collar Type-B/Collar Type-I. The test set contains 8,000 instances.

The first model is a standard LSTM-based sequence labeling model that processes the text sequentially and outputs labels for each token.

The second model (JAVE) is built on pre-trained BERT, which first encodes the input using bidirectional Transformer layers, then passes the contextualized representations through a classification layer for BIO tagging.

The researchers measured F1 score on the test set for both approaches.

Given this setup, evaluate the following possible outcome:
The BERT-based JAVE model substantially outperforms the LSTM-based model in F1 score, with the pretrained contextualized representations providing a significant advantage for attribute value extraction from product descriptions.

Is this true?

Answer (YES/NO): NO